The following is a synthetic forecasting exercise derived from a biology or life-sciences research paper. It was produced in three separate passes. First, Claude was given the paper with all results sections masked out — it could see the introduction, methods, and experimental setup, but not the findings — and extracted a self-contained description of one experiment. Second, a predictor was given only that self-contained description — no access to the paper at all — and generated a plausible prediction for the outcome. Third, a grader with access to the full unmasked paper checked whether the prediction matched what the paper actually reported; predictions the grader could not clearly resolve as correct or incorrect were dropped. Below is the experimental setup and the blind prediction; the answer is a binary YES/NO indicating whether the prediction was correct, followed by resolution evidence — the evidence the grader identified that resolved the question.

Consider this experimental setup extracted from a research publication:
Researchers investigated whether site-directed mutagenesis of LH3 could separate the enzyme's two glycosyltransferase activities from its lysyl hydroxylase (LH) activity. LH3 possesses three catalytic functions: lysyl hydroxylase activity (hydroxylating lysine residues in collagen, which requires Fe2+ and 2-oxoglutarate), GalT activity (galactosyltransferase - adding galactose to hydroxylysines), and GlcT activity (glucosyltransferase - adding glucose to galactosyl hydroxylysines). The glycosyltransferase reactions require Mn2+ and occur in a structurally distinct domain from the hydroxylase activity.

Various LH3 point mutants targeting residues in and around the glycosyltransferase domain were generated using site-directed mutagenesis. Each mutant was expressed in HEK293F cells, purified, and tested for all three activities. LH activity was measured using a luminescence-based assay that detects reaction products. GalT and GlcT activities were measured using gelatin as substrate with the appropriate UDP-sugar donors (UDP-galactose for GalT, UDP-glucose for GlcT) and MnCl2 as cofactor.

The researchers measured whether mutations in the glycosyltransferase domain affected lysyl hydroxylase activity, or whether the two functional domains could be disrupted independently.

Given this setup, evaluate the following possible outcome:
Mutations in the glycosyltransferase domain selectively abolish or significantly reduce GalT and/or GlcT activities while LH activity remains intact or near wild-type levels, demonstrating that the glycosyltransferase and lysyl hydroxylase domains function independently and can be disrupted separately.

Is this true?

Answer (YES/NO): YES